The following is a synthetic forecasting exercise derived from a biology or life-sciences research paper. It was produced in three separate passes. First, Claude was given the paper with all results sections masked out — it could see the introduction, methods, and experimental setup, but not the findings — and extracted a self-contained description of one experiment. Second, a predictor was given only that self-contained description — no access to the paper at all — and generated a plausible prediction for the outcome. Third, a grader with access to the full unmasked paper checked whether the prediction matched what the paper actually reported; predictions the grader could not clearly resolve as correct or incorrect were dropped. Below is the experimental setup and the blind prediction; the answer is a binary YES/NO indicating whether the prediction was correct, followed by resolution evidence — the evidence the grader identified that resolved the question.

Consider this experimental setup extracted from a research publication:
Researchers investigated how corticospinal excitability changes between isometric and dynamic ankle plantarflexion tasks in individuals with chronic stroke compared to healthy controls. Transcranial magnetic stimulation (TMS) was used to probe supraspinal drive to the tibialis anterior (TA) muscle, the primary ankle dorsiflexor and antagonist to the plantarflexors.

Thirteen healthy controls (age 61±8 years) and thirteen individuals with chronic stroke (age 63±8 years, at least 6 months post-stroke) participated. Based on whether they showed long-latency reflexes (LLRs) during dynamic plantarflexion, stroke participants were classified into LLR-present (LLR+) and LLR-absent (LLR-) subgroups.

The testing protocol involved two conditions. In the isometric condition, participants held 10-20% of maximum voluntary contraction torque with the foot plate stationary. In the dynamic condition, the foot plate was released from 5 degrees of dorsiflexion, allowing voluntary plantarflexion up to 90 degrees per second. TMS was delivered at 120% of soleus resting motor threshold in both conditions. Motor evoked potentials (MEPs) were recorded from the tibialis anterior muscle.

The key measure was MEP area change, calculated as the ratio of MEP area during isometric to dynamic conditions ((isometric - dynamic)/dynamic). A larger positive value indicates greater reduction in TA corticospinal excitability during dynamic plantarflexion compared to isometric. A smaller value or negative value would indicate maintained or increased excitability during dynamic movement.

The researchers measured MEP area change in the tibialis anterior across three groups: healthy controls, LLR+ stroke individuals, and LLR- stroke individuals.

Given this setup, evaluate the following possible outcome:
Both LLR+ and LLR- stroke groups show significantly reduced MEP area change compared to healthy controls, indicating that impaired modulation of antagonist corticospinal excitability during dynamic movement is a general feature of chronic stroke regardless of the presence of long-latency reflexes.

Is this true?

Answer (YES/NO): NO